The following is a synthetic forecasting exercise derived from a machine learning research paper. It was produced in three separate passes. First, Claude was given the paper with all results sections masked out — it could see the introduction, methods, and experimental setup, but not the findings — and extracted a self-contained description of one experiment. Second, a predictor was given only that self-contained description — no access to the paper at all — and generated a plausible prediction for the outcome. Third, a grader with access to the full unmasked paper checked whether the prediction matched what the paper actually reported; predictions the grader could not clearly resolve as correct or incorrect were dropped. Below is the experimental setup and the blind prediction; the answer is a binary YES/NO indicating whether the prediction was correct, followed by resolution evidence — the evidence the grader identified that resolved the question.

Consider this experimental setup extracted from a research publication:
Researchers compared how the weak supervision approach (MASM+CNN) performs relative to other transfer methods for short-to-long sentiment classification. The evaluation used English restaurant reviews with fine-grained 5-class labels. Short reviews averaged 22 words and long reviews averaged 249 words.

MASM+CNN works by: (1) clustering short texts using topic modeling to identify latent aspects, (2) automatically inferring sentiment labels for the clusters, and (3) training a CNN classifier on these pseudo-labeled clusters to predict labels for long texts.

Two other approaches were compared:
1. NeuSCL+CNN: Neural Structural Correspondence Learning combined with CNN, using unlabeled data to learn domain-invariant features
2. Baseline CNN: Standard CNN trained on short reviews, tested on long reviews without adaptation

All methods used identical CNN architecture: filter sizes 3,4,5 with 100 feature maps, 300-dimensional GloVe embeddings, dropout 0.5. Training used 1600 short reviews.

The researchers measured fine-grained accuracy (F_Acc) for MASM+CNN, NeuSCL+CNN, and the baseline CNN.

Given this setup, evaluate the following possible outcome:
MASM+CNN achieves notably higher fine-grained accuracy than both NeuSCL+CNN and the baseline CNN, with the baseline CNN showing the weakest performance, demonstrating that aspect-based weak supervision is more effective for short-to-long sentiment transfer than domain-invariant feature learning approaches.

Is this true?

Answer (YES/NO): NO